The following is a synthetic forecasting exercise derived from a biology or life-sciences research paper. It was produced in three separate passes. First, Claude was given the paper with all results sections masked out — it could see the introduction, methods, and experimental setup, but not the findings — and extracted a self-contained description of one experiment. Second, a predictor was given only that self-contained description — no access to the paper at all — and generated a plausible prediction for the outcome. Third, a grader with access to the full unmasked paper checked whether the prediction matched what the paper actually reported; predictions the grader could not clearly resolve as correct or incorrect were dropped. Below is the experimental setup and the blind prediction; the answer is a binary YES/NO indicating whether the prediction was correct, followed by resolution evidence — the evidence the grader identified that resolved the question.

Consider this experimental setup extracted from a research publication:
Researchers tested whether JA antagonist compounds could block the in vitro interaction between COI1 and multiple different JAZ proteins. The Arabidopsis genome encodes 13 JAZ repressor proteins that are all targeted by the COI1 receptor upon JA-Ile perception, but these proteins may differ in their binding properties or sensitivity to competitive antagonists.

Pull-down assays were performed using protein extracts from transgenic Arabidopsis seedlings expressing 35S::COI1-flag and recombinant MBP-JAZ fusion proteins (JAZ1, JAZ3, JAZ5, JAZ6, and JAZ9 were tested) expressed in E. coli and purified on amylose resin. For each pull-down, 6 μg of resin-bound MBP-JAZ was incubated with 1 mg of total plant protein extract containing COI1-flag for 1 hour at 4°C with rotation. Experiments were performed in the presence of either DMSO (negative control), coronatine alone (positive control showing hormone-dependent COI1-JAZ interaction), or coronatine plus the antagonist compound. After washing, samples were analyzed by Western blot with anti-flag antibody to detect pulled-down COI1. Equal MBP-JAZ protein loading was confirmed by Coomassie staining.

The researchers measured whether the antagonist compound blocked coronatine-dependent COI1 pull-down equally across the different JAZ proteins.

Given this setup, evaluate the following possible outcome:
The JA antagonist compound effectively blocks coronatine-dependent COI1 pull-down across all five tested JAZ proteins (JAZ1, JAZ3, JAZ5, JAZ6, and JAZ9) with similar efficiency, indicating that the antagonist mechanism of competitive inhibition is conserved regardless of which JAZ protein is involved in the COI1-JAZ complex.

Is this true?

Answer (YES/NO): YES